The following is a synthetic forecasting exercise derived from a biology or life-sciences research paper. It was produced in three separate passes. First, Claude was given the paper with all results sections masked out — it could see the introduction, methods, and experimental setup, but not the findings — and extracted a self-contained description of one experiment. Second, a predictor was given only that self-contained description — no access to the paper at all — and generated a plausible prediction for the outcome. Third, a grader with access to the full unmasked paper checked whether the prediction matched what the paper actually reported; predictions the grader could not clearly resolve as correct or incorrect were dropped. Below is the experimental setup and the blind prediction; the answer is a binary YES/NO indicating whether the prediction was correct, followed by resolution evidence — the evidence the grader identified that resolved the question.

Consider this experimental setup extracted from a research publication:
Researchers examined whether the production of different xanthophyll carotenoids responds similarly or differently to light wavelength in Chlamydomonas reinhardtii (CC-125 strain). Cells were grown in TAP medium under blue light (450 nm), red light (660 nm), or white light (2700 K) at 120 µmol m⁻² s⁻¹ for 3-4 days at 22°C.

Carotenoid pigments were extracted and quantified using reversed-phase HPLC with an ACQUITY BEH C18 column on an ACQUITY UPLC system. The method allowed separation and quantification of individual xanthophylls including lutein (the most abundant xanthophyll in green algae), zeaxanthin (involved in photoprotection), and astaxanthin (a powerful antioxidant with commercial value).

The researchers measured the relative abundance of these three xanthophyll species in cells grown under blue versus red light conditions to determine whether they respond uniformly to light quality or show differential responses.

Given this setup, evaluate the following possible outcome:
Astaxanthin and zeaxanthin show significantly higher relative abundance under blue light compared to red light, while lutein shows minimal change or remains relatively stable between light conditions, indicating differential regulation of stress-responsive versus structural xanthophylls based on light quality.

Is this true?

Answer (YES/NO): NO